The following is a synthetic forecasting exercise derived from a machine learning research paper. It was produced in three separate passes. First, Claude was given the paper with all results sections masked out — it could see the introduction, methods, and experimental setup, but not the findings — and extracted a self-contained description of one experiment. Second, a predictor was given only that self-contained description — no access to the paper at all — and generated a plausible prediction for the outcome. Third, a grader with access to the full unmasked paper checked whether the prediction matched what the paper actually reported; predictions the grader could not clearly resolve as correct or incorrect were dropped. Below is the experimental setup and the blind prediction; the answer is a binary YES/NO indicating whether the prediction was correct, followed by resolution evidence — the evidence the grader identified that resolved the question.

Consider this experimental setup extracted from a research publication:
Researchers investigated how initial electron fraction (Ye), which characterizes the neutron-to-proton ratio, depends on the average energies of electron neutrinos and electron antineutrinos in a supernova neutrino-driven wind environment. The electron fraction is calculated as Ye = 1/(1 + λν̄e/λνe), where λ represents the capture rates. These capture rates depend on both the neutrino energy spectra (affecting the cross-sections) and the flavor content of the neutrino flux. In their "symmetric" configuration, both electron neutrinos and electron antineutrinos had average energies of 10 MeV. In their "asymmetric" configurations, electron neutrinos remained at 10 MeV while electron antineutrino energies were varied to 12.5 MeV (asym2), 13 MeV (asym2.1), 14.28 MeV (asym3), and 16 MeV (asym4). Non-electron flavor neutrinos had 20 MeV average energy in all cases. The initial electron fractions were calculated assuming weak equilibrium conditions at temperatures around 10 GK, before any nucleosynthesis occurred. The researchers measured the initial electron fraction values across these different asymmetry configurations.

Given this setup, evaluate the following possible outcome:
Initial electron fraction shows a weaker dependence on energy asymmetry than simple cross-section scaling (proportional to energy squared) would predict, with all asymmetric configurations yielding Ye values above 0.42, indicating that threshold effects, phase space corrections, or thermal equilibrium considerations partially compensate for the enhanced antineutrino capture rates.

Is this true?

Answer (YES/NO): NO